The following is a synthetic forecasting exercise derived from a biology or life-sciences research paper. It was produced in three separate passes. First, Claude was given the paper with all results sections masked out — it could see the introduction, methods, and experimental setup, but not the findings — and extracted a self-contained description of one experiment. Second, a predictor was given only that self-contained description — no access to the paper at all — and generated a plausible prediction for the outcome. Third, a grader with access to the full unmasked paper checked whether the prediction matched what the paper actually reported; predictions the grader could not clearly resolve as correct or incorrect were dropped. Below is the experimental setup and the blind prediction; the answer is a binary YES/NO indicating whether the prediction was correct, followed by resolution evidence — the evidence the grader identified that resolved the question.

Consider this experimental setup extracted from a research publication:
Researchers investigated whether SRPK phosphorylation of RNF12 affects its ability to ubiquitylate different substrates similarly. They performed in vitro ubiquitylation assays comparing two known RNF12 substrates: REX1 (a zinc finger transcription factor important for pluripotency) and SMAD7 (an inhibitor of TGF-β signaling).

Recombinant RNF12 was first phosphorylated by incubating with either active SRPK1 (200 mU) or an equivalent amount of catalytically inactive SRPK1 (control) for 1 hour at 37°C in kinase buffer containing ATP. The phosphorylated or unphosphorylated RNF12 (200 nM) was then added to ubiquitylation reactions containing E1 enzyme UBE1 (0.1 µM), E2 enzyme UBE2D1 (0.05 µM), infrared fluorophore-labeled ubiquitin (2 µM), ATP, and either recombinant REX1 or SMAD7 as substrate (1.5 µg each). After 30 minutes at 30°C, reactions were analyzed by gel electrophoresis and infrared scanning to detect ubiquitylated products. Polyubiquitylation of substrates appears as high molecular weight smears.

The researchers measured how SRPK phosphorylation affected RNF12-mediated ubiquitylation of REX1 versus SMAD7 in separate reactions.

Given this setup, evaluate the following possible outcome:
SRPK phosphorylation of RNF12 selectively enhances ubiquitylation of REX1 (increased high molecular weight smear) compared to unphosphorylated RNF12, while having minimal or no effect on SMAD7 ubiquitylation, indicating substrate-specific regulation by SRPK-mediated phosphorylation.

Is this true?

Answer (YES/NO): NO